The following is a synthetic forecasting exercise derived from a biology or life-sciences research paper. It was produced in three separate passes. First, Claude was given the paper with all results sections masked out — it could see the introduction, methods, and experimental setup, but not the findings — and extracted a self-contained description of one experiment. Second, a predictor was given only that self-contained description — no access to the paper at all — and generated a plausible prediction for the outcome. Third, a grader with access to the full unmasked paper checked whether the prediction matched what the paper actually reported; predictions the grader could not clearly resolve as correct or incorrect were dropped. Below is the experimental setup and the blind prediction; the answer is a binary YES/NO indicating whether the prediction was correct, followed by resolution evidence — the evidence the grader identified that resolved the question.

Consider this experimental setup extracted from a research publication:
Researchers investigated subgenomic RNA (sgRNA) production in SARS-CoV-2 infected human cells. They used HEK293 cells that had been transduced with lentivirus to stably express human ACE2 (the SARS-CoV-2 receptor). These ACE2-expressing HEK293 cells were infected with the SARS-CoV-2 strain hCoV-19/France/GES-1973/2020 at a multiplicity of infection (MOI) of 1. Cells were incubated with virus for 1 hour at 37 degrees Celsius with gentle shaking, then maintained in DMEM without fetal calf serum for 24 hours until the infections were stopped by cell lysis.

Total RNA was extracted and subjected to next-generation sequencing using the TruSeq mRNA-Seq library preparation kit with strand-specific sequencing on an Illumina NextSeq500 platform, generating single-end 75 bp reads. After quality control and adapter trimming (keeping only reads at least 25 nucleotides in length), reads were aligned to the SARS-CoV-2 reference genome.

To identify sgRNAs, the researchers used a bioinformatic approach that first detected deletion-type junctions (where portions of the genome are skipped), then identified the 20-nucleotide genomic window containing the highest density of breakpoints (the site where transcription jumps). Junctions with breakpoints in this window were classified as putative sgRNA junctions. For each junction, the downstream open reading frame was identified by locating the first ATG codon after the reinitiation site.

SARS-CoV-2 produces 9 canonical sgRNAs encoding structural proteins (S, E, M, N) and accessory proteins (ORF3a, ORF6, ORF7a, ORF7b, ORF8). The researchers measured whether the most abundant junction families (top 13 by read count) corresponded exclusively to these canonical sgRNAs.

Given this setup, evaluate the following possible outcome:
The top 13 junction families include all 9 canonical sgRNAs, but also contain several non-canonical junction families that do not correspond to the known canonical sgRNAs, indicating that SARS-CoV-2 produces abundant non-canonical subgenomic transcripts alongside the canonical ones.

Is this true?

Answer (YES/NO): YES